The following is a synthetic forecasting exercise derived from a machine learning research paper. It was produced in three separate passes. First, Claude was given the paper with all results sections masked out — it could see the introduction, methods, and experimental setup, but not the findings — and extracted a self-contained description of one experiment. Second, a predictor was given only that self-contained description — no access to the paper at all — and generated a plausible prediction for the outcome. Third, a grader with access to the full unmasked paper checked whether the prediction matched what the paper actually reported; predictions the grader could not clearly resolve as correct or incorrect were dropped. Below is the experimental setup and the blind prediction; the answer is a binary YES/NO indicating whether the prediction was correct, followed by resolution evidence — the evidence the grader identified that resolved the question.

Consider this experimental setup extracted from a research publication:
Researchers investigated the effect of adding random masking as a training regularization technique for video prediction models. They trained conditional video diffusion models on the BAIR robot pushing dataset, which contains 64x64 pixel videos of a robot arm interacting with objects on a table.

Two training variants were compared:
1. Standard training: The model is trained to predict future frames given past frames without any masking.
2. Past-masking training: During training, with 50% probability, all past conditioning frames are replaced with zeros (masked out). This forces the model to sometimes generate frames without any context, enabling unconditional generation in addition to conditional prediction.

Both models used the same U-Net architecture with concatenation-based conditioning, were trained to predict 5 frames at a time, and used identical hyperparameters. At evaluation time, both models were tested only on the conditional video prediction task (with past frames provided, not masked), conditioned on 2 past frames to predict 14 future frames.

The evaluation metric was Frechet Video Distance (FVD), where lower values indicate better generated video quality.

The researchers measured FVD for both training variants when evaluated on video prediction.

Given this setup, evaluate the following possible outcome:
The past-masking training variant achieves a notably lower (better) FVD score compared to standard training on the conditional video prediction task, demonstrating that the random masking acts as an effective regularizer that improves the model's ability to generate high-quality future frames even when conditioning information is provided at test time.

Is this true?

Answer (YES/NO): YES